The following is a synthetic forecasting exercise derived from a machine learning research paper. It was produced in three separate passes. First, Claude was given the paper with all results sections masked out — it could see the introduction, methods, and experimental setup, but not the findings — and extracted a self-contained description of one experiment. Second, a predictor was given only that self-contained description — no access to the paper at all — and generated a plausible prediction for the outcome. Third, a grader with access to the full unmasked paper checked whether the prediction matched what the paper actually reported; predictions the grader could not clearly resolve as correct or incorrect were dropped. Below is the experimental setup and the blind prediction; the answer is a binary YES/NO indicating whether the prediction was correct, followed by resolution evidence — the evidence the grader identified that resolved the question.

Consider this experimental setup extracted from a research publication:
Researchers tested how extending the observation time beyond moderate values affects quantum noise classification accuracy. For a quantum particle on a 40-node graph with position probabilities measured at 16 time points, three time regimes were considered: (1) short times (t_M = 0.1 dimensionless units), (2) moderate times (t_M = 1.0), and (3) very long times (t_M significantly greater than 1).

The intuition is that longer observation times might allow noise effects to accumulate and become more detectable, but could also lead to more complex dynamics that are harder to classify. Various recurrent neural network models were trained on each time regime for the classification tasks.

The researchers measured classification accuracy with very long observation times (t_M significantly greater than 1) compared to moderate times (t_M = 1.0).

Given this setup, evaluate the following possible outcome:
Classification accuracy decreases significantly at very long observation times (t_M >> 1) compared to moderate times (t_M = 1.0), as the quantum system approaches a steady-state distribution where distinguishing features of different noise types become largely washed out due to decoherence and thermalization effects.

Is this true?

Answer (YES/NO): YES